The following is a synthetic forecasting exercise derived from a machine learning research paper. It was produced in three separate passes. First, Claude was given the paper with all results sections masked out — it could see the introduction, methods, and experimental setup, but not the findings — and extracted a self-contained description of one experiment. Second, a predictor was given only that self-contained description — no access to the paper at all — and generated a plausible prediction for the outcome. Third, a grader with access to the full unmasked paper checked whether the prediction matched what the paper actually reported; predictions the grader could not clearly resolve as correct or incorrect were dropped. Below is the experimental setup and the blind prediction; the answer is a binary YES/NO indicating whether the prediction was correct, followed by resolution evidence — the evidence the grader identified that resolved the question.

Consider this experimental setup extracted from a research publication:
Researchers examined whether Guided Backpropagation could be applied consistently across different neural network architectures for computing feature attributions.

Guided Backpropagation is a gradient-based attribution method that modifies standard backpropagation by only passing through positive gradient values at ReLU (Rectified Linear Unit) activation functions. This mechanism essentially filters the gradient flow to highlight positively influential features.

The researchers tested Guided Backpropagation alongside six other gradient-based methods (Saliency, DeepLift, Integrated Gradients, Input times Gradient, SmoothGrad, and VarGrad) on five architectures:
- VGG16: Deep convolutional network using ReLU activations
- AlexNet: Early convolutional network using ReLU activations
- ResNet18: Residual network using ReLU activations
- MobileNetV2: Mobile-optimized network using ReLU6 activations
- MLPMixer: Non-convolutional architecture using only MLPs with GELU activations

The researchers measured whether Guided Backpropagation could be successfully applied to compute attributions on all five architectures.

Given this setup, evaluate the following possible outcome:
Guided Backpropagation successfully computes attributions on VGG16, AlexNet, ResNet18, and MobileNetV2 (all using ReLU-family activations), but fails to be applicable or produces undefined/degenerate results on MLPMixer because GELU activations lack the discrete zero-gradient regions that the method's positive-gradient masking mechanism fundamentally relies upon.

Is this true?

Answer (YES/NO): YES